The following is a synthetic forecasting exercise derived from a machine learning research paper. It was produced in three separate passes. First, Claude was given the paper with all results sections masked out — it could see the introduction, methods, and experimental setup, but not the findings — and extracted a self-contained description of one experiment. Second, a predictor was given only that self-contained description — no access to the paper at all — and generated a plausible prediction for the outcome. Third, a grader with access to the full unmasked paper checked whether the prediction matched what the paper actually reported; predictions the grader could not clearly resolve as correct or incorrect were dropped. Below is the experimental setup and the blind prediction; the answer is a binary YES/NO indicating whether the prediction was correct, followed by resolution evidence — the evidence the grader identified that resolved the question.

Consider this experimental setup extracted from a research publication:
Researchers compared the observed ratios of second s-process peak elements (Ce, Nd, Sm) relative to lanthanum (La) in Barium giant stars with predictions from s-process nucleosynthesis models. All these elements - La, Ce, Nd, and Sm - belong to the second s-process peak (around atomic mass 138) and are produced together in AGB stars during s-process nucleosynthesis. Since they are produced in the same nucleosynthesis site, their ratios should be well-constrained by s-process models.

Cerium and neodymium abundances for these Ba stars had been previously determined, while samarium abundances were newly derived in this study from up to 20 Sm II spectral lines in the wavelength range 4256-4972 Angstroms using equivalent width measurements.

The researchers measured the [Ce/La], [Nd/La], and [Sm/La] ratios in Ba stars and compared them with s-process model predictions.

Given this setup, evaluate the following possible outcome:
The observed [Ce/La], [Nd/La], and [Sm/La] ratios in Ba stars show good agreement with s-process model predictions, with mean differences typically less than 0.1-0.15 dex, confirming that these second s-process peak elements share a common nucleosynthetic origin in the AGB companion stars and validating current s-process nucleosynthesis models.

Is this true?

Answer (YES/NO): NO